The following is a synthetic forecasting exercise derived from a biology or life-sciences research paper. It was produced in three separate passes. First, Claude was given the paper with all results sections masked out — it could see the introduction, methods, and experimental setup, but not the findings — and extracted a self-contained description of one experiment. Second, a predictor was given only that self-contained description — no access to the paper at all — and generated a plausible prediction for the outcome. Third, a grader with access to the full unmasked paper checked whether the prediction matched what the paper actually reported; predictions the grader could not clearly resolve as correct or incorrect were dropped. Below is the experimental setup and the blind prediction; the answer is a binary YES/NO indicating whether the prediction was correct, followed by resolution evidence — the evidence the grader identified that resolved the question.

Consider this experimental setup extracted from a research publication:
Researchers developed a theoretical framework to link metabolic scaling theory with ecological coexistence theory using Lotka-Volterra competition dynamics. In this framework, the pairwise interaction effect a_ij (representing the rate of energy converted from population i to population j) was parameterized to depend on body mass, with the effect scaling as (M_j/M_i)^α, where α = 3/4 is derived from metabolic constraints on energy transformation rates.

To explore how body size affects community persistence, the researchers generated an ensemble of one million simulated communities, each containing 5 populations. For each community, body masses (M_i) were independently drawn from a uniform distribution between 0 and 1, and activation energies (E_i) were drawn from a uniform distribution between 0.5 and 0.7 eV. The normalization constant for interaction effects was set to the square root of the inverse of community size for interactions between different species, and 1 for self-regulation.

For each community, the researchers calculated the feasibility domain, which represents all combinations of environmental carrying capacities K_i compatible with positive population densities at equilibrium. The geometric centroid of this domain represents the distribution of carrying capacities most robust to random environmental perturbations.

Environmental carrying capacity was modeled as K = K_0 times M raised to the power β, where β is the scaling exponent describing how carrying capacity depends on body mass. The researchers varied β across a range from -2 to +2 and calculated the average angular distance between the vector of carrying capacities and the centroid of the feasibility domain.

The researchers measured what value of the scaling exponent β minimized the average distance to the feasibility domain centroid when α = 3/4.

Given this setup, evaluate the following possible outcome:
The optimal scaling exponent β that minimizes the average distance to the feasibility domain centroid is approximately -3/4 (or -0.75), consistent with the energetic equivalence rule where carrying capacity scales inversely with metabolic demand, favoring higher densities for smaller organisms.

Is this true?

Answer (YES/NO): YES